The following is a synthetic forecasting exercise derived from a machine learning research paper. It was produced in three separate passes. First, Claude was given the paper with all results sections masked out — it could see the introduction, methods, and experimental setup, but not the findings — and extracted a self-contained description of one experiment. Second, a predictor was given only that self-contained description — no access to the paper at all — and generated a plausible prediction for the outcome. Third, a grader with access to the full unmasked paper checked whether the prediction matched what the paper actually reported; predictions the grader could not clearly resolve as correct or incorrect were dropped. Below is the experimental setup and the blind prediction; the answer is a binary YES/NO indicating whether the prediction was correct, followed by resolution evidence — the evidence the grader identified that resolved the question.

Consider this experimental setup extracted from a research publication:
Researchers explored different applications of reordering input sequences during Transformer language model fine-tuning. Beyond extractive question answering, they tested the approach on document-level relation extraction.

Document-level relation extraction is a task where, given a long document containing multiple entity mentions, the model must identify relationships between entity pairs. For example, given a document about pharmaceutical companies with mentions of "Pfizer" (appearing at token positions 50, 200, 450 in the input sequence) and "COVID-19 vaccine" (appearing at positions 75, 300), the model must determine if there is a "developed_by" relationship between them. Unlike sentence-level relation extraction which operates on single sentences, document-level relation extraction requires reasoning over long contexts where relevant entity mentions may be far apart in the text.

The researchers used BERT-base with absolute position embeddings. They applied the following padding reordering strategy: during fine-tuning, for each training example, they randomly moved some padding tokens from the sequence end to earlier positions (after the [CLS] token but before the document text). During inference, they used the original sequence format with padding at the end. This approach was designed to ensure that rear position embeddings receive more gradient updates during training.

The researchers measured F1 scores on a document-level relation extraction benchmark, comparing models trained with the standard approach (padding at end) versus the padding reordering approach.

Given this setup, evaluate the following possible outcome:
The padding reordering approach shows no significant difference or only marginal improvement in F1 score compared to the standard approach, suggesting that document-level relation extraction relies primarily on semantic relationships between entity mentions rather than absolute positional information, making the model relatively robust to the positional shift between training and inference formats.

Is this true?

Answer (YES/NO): YES